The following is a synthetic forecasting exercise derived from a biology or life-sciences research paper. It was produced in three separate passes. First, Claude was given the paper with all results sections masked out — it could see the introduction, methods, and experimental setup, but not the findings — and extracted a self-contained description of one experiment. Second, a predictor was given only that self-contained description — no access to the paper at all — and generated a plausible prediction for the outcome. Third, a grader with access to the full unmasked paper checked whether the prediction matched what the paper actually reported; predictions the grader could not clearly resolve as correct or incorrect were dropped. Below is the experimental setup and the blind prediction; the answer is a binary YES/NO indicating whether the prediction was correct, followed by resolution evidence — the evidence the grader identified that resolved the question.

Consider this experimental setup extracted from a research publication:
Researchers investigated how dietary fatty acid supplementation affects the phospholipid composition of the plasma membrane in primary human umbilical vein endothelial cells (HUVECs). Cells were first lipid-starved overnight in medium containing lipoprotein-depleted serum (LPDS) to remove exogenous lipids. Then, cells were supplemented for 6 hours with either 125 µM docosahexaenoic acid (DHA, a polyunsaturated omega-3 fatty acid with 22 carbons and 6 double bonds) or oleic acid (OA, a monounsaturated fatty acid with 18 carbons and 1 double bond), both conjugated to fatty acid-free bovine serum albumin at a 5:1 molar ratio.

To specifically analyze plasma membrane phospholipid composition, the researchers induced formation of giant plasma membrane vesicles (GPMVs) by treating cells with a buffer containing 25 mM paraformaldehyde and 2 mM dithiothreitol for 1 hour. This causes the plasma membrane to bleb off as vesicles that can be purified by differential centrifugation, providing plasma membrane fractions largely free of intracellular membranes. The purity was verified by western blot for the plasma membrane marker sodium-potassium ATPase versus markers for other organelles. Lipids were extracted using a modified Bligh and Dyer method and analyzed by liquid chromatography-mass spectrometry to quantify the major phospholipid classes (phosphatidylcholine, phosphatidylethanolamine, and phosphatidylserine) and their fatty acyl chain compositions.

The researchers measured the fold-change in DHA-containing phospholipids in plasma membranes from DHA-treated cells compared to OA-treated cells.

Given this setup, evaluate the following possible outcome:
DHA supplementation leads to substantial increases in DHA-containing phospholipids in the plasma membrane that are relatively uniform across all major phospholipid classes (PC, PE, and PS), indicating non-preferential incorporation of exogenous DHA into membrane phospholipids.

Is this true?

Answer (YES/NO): NO